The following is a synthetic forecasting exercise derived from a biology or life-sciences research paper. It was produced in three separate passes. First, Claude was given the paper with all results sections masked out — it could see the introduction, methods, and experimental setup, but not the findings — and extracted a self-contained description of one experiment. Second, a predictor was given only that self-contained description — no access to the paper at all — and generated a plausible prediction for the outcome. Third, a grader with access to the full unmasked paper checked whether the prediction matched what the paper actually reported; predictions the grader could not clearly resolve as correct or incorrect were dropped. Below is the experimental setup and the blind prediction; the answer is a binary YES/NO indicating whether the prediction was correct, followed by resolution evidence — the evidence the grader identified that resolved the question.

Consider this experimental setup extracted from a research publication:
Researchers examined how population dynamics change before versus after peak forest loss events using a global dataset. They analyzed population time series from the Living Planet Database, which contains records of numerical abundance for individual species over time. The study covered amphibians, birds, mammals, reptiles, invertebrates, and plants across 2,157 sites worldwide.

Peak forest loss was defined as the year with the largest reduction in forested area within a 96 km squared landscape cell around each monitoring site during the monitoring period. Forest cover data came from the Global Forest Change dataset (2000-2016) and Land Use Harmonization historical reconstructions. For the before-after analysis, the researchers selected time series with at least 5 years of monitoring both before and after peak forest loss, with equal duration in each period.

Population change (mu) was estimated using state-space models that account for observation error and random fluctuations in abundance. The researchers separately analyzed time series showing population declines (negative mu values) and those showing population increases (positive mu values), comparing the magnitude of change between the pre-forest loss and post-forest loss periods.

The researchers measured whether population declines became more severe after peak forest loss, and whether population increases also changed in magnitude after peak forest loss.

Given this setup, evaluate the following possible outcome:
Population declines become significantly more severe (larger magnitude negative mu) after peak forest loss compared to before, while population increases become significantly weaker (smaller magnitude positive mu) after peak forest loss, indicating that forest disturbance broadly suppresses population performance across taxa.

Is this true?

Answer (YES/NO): NO